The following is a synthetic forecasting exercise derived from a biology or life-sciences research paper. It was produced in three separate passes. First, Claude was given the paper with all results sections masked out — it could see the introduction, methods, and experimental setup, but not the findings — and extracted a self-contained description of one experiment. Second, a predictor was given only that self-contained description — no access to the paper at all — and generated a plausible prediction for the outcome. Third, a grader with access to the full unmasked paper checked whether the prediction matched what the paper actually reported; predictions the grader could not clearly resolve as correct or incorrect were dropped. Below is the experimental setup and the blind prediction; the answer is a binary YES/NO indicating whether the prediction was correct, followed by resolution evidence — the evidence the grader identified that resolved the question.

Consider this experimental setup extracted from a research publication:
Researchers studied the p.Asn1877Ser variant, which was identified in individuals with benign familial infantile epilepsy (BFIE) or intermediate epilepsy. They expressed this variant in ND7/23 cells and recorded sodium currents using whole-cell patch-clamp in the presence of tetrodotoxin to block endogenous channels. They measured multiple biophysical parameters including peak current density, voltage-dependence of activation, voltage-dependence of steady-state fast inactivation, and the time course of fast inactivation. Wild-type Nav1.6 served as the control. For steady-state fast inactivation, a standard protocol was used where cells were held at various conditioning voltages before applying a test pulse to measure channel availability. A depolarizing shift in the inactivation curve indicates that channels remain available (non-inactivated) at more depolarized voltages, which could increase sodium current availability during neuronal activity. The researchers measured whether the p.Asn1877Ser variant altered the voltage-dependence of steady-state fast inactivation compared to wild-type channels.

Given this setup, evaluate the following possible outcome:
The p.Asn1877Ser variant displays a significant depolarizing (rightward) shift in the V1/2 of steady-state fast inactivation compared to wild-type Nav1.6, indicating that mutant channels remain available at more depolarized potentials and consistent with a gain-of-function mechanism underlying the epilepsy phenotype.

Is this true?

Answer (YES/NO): YES